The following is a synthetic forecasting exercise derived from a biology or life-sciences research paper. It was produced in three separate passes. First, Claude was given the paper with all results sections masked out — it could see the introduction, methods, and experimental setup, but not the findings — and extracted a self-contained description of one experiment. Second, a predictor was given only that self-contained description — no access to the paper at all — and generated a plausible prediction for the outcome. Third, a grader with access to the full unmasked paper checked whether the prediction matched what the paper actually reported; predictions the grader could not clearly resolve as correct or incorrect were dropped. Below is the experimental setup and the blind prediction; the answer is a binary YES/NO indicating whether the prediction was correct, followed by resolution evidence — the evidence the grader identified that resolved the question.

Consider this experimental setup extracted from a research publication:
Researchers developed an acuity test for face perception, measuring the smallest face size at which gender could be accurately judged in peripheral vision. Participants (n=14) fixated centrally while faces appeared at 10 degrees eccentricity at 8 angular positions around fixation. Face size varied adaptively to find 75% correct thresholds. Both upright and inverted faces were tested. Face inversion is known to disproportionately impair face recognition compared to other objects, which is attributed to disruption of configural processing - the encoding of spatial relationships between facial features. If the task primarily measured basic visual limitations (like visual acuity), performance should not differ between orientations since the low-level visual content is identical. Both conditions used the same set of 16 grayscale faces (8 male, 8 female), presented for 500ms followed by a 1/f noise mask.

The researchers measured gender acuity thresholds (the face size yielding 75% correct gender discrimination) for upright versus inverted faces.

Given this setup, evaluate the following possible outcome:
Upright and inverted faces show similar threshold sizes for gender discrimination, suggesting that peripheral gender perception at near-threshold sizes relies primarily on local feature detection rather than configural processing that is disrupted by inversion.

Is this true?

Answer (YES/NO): NO